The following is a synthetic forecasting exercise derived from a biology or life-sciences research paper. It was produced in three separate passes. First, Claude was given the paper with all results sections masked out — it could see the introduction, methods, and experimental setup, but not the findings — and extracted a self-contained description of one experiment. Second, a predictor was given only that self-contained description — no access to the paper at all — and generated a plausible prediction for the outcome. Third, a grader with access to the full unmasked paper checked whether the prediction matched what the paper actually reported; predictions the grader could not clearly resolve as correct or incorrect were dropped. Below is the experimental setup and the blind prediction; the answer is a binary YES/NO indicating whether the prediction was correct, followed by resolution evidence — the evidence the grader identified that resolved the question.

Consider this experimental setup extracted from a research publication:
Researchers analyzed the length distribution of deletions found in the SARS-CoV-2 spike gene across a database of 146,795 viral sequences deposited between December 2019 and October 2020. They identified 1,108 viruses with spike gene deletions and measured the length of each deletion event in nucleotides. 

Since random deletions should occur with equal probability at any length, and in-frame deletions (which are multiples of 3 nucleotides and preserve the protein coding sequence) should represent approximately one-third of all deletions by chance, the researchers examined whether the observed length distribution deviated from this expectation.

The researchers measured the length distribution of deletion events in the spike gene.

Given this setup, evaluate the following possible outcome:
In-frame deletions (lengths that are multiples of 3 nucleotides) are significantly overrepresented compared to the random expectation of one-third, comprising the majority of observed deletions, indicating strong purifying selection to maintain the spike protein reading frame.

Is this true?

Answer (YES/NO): YES